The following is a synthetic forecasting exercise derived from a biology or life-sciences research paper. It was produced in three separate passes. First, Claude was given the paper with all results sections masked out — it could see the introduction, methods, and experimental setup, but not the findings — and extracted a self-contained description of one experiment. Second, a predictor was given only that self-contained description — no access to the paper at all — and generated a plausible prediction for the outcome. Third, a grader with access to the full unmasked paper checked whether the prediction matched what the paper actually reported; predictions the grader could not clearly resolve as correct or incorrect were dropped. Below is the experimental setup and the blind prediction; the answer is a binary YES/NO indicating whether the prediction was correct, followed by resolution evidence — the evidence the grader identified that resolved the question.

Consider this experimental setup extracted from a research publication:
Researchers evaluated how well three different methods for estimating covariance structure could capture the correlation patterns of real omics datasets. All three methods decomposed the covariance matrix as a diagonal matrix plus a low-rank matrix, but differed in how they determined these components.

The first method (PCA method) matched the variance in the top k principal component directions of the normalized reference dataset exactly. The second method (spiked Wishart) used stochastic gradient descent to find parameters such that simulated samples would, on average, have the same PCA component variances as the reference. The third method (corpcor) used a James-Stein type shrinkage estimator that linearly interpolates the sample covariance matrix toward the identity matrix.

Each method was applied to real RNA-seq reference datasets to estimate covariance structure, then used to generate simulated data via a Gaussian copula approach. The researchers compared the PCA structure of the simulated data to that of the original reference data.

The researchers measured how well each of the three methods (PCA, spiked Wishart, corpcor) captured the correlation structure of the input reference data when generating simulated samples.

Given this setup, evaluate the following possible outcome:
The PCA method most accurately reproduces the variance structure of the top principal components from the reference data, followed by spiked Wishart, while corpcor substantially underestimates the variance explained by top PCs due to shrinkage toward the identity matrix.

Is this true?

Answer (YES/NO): NO